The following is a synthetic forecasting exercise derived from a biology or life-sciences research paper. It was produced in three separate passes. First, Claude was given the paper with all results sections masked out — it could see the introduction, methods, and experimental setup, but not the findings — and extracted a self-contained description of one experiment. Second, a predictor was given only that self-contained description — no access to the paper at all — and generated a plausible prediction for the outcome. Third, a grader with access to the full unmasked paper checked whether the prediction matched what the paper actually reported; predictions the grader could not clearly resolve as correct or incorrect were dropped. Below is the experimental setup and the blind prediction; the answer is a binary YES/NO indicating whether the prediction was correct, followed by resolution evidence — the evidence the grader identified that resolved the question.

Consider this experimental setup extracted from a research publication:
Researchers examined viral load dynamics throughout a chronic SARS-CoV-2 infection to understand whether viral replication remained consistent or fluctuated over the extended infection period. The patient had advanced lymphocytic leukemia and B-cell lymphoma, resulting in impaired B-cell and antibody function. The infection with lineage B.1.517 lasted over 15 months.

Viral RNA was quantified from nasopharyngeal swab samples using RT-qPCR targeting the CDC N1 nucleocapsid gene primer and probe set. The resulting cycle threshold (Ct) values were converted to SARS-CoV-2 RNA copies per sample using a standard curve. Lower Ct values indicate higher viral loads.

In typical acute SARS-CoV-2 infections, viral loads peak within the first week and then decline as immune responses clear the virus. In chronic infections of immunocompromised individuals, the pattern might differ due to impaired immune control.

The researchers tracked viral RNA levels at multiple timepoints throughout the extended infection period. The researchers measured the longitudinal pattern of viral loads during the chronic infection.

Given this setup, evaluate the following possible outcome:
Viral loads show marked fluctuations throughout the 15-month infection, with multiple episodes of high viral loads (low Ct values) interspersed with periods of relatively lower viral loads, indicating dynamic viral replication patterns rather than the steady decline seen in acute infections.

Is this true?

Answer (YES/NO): NO